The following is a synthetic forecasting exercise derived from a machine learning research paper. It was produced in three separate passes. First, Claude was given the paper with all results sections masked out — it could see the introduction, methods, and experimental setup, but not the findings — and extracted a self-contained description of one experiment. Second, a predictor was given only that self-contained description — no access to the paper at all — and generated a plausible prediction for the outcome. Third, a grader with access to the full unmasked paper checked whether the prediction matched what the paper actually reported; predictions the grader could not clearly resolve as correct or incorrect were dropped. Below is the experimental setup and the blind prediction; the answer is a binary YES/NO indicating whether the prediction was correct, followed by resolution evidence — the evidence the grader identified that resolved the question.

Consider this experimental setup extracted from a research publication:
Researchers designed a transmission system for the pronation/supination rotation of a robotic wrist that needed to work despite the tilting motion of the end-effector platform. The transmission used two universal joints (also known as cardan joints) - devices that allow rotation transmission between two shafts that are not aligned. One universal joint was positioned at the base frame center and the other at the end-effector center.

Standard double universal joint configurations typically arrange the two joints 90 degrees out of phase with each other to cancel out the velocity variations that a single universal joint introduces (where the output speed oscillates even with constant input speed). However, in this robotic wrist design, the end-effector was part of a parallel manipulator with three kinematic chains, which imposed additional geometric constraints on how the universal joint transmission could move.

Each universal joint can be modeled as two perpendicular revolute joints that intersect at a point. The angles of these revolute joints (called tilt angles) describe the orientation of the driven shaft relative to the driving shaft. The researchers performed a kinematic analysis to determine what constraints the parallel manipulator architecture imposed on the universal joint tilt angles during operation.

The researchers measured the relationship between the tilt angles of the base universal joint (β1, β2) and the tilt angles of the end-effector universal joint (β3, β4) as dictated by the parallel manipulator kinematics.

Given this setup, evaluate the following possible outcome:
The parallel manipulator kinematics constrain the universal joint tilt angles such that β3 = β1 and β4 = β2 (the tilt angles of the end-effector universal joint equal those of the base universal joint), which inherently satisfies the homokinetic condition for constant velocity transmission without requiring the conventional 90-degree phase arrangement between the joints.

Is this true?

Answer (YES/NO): NO